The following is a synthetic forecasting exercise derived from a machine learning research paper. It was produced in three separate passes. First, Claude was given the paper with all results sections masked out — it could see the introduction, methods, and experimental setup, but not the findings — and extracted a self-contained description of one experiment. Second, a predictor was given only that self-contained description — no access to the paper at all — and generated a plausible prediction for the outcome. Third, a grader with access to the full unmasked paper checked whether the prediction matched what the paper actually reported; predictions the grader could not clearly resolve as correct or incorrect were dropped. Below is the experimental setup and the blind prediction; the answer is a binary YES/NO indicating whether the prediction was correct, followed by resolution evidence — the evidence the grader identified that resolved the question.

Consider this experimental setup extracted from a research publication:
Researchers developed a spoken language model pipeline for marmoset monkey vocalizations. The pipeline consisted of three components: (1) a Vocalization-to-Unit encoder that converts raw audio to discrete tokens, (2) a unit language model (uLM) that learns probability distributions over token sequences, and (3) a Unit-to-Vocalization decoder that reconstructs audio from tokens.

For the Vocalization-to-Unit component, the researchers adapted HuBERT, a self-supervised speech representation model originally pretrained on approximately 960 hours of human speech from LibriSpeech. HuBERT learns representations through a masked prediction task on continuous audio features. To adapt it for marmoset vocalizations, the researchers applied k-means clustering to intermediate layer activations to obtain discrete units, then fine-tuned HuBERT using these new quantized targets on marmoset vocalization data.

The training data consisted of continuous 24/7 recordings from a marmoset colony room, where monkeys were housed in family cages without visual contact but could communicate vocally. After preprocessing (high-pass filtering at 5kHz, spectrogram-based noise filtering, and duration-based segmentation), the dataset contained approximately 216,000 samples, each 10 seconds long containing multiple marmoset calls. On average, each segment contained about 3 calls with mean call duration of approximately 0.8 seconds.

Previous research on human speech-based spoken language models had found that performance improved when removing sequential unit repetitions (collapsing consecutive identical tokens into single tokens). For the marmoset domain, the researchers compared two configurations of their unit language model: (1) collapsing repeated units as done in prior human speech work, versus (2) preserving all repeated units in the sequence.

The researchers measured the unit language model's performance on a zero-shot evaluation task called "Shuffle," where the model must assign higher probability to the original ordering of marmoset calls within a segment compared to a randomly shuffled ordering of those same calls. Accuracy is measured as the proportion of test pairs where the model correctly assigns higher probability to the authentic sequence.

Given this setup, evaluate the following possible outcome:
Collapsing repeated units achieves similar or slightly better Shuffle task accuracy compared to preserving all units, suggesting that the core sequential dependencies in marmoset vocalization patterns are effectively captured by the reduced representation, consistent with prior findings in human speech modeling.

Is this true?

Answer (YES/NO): NO